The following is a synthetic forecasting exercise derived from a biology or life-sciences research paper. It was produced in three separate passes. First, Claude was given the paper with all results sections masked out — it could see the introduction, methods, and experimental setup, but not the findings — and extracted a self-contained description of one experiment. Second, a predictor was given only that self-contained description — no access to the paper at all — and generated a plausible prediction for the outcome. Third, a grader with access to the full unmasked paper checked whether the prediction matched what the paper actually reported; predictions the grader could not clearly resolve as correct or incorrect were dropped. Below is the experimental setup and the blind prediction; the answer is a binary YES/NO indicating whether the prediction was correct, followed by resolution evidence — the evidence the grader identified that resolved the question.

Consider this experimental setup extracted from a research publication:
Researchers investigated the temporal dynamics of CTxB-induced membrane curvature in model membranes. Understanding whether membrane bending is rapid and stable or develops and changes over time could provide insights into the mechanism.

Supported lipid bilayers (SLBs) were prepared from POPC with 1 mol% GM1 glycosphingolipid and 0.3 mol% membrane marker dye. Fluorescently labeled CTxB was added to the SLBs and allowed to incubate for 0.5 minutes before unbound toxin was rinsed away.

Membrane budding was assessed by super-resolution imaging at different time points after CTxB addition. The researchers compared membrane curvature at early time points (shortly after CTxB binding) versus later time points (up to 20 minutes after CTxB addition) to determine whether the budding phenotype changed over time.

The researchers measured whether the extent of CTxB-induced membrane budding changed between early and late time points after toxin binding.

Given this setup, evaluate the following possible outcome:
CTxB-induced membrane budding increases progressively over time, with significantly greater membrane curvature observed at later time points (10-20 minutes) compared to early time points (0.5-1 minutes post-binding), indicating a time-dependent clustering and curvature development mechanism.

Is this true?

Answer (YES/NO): NO